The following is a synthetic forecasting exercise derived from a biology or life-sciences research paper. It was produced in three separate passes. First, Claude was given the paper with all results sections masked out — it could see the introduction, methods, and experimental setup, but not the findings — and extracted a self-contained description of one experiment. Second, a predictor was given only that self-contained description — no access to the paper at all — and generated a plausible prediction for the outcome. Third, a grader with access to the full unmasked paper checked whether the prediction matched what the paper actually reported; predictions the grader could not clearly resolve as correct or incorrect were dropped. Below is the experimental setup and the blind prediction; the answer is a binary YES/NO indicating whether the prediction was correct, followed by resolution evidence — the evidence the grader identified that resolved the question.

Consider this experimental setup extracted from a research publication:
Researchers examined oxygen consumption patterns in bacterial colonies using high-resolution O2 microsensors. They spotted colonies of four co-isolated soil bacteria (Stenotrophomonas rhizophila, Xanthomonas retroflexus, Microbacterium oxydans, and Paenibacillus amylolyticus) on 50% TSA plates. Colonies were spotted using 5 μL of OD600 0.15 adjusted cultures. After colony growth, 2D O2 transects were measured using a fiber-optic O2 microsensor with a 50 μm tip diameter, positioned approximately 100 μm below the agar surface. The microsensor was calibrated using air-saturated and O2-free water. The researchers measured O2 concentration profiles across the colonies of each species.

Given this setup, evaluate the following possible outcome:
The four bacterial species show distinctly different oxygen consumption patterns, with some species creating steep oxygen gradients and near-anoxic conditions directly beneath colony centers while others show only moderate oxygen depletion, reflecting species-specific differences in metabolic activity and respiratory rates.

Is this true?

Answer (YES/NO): YES